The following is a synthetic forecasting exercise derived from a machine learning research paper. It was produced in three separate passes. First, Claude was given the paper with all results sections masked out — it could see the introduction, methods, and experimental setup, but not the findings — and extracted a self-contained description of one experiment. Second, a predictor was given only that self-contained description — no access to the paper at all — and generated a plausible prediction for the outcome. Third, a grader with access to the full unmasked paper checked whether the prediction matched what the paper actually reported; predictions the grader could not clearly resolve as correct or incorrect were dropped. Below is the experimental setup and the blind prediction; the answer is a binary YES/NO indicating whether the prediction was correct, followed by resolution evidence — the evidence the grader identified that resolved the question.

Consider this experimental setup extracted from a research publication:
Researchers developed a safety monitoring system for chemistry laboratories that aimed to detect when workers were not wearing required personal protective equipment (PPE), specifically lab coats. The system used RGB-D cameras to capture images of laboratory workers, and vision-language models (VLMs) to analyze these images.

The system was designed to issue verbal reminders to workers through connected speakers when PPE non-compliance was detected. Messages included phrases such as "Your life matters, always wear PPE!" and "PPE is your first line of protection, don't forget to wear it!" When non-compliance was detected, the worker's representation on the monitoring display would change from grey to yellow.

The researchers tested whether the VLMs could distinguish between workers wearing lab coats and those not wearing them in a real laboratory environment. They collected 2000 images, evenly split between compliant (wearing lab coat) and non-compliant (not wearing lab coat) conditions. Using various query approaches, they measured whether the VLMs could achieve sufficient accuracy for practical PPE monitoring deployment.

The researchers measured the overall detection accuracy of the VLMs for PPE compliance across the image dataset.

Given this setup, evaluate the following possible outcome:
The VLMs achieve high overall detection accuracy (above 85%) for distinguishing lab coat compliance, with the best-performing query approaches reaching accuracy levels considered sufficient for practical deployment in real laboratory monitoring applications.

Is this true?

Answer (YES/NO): NO